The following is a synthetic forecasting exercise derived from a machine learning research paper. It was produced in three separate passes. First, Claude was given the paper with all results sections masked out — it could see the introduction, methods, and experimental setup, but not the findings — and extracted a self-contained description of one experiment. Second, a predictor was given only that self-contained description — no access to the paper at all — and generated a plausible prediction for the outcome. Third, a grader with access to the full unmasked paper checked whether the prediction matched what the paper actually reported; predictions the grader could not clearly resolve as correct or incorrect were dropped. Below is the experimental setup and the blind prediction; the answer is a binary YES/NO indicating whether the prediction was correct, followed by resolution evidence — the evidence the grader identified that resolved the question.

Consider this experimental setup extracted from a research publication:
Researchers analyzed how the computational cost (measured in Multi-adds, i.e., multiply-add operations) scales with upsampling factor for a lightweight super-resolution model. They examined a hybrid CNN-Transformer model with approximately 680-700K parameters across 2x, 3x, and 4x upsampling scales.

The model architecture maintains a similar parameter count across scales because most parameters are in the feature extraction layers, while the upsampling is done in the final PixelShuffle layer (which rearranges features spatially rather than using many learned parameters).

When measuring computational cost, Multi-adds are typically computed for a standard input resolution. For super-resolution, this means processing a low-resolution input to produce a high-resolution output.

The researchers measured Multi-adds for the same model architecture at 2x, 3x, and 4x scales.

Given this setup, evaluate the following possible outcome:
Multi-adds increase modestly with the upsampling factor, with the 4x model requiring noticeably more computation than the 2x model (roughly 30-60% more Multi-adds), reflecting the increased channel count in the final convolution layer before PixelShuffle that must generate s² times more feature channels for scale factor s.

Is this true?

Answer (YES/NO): NO